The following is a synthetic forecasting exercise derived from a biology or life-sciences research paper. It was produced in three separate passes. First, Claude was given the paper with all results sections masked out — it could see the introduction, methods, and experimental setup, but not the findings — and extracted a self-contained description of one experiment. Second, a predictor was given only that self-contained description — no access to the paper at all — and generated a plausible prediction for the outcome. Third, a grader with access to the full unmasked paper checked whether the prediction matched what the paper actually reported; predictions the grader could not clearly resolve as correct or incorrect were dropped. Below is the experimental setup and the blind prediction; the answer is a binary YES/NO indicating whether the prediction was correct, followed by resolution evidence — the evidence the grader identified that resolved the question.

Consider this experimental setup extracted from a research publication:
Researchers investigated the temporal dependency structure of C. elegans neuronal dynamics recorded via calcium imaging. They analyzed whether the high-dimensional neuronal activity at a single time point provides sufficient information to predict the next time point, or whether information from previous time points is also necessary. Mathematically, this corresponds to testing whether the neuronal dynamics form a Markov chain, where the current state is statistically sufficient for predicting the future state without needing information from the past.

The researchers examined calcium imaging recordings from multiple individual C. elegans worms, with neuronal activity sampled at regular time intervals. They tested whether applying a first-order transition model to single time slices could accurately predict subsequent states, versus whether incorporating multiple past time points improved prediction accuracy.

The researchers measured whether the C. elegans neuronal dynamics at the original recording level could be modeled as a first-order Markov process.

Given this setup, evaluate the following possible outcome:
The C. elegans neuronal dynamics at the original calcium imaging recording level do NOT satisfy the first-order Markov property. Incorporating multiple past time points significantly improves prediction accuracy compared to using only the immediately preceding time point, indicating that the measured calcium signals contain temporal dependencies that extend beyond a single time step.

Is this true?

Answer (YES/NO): YES